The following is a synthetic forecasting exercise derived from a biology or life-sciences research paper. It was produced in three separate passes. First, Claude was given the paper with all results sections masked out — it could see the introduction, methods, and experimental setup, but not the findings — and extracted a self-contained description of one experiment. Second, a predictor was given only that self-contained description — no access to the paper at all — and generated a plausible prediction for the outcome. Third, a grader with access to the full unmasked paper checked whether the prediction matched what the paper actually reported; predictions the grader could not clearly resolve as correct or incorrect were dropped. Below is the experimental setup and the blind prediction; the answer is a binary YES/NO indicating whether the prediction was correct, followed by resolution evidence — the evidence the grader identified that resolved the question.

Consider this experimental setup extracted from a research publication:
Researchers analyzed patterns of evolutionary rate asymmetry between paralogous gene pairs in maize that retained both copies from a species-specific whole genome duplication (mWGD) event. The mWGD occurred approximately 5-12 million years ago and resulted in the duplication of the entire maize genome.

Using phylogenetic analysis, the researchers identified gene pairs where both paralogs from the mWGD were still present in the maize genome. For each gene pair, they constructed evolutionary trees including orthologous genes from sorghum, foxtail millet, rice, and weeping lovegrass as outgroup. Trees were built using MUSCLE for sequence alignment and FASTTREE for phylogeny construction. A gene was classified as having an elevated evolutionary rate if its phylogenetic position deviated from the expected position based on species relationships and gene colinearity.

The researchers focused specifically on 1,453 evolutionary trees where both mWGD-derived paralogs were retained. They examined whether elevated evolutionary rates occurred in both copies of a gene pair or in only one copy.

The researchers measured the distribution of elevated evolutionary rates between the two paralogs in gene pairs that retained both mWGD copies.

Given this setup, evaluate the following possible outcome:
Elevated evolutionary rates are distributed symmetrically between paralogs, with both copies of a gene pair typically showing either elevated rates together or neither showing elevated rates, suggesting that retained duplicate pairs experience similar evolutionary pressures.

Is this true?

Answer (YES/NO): NO